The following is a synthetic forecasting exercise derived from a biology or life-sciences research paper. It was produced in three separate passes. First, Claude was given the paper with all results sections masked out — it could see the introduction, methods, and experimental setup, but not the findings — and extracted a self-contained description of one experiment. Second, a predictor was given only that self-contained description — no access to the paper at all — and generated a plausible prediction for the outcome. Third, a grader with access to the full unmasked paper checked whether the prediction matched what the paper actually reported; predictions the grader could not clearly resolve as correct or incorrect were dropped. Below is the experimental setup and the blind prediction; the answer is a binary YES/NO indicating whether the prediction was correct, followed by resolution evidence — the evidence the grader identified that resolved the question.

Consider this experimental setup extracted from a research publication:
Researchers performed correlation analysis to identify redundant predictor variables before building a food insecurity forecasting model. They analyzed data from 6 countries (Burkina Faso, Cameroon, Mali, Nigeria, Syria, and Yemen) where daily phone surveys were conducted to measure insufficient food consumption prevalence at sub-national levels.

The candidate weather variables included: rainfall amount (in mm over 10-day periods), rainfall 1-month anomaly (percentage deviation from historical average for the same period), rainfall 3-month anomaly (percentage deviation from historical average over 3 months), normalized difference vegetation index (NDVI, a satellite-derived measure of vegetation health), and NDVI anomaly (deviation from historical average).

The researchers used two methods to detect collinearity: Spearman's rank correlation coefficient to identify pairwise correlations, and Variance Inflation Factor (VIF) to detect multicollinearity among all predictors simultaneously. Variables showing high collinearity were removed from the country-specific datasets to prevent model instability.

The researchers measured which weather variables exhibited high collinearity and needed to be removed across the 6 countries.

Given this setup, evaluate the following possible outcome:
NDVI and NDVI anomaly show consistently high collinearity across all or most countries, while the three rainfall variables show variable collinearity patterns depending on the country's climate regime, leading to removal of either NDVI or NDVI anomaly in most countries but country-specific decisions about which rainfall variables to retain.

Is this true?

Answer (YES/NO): NO